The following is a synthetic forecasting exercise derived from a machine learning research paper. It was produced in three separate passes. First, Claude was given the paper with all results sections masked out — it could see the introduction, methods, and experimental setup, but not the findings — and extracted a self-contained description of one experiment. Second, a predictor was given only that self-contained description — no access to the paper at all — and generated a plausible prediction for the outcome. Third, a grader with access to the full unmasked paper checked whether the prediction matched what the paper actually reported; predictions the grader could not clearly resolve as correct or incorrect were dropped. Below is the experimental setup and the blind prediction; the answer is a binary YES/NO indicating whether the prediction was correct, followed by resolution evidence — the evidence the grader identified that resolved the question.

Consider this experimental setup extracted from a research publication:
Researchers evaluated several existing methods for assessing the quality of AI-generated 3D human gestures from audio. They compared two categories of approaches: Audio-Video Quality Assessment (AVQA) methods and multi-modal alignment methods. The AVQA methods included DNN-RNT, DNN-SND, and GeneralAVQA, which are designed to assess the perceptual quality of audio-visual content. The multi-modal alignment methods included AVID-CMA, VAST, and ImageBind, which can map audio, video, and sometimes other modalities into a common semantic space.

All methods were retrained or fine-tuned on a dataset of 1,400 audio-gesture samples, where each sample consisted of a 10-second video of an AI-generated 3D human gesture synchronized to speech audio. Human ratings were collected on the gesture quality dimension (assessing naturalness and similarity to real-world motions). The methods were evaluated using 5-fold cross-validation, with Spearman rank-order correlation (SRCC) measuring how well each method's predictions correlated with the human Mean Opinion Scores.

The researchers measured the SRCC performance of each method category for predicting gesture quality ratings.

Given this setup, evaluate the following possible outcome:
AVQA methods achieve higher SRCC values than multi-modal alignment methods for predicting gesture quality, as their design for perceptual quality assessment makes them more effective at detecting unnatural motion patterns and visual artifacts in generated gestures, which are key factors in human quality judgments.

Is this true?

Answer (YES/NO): YES